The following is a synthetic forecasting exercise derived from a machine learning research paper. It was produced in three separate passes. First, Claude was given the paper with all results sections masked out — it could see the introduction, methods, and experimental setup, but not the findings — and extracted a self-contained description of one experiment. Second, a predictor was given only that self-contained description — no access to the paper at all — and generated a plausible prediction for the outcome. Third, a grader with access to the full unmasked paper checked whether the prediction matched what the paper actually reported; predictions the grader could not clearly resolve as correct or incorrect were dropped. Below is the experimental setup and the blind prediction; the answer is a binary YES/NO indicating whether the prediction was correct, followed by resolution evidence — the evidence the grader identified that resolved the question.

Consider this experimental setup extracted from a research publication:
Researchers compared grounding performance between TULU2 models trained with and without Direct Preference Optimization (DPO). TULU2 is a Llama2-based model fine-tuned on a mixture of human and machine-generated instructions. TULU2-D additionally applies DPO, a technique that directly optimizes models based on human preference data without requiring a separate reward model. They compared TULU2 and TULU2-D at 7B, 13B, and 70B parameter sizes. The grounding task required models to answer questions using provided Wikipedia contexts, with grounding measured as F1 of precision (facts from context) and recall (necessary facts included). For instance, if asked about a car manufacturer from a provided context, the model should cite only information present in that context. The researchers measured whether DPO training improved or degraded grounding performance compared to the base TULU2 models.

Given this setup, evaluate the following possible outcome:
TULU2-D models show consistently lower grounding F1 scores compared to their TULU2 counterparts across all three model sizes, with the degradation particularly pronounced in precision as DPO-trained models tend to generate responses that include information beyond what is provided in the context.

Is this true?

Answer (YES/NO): NO